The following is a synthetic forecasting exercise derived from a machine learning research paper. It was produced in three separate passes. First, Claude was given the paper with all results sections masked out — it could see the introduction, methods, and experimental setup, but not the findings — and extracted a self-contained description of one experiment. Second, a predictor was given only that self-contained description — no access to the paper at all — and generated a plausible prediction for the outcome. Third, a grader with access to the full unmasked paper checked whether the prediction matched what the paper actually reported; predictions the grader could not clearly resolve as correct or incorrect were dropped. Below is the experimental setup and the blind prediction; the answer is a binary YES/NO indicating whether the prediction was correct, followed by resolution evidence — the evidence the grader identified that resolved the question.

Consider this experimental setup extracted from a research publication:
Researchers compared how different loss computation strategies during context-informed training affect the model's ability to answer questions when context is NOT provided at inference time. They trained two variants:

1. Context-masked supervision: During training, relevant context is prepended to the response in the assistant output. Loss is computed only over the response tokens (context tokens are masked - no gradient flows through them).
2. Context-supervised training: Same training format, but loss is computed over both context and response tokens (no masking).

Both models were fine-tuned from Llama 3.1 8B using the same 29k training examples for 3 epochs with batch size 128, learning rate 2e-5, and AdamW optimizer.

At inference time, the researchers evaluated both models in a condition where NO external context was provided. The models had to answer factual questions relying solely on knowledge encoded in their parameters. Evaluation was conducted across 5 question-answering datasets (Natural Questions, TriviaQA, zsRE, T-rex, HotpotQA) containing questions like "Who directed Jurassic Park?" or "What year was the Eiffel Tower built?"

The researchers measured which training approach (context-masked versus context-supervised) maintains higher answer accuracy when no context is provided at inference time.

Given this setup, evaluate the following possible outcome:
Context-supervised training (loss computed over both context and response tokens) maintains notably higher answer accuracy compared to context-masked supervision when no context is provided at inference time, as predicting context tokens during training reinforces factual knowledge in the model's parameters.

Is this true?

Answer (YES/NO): YES